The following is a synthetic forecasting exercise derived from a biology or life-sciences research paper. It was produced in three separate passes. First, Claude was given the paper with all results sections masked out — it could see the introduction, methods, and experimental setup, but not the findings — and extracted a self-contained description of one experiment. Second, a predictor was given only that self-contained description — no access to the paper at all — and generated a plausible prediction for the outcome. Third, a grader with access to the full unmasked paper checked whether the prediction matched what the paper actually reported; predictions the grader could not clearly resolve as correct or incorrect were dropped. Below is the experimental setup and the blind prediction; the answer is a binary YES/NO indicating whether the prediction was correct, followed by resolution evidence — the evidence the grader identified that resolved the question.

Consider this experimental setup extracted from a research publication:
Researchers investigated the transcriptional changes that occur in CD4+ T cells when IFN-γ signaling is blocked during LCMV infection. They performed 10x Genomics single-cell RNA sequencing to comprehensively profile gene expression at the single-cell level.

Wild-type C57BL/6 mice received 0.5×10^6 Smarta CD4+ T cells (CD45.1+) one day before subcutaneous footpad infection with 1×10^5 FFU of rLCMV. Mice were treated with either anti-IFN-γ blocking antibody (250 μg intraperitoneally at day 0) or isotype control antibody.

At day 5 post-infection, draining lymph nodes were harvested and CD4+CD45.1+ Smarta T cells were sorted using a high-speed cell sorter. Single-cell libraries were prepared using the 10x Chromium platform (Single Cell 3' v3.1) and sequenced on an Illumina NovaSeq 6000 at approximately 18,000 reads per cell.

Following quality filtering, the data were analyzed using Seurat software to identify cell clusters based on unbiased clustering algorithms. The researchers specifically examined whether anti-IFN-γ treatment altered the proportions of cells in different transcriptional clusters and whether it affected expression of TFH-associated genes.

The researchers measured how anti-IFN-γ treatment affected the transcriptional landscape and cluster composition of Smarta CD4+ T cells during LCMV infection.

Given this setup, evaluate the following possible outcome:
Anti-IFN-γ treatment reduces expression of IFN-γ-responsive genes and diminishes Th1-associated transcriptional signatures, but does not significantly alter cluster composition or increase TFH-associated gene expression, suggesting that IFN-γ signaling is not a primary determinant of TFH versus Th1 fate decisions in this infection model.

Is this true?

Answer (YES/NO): NO